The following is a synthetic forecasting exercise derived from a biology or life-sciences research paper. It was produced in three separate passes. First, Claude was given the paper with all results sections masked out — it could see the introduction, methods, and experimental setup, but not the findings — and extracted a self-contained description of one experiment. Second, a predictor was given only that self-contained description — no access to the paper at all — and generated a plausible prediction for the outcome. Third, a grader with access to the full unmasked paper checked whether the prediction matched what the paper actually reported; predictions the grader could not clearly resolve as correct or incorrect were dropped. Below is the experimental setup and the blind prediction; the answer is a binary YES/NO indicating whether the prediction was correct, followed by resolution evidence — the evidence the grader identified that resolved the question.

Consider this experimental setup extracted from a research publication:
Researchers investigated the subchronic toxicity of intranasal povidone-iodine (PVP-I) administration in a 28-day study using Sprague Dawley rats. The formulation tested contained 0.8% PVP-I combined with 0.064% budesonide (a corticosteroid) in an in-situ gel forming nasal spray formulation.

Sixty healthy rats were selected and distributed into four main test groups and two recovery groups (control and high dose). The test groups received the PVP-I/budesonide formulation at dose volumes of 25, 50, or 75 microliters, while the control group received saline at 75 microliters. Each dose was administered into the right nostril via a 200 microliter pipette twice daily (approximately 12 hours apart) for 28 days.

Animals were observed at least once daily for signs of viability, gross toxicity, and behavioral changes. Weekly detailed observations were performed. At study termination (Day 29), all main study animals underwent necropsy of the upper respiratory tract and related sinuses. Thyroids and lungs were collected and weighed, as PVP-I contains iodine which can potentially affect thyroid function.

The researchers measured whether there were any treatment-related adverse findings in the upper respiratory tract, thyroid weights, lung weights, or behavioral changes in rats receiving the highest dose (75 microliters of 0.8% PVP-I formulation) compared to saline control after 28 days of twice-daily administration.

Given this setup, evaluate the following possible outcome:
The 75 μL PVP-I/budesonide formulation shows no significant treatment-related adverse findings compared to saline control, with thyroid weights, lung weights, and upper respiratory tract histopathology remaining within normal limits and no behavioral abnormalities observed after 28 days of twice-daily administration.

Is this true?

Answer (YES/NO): YES